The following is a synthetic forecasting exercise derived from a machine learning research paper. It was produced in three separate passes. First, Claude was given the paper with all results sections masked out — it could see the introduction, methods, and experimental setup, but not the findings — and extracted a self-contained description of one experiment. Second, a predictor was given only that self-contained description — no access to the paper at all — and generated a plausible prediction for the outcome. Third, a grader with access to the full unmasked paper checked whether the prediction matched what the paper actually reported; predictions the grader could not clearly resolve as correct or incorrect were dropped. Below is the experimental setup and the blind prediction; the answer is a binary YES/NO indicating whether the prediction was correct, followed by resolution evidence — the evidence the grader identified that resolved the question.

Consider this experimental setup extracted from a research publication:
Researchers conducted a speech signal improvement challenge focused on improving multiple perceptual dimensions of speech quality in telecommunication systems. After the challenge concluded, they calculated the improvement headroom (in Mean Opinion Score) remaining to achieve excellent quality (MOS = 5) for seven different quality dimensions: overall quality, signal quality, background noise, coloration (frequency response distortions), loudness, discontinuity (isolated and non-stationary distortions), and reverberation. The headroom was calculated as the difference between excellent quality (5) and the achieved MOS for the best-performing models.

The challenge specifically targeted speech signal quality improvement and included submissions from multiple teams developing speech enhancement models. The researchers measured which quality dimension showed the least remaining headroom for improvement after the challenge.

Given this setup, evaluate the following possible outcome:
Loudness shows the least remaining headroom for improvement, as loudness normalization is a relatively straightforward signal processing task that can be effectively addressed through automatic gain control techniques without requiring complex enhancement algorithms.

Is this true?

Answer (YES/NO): NO